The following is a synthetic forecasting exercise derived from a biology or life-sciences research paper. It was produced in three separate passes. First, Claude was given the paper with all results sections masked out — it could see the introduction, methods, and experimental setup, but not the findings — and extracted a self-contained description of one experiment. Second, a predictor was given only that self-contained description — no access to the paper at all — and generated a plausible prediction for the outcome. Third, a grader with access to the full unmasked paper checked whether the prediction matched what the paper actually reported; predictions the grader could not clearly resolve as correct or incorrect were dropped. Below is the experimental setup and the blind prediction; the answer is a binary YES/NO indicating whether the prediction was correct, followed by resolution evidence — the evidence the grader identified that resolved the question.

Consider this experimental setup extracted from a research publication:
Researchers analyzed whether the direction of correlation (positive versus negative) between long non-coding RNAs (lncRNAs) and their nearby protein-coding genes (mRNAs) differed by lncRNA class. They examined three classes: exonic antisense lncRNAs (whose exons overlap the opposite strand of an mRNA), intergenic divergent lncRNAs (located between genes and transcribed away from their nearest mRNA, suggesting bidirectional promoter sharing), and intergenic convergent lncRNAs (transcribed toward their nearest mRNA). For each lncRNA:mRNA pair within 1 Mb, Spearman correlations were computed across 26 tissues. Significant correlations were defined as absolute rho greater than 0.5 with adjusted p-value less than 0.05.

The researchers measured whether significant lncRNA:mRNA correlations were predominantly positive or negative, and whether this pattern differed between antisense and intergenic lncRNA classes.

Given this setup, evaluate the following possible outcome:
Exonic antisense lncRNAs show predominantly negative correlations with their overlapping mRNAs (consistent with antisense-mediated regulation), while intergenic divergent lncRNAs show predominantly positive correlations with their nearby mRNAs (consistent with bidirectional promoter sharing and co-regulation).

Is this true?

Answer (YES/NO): NO